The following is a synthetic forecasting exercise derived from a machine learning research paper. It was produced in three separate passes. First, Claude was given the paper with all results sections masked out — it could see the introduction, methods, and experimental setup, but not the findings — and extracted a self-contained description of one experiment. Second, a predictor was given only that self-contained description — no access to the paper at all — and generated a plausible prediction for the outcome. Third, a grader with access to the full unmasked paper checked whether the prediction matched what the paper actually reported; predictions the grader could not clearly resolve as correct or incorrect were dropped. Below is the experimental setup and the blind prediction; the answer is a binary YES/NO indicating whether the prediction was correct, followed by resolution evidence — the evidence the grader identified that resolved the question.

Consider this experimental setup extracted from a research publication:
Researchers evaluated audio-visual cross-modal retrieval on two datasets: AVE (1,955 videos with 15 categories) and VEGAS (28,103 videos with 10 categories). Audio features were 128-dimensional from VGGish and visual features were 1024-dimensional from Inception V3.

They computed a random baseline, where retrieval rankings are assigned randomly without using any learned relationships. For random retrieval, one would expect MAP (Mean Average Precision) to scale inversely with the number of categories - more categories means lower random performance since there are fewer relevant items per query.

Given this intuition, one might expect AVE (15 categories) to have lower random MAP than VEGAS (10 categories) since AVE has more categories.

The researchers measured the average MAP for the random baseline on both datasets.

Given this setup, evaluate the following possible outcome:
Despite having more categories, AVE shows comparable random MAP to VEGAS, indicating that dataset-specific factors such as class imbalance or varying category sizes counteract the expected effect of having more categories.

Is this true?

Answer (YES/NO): NO